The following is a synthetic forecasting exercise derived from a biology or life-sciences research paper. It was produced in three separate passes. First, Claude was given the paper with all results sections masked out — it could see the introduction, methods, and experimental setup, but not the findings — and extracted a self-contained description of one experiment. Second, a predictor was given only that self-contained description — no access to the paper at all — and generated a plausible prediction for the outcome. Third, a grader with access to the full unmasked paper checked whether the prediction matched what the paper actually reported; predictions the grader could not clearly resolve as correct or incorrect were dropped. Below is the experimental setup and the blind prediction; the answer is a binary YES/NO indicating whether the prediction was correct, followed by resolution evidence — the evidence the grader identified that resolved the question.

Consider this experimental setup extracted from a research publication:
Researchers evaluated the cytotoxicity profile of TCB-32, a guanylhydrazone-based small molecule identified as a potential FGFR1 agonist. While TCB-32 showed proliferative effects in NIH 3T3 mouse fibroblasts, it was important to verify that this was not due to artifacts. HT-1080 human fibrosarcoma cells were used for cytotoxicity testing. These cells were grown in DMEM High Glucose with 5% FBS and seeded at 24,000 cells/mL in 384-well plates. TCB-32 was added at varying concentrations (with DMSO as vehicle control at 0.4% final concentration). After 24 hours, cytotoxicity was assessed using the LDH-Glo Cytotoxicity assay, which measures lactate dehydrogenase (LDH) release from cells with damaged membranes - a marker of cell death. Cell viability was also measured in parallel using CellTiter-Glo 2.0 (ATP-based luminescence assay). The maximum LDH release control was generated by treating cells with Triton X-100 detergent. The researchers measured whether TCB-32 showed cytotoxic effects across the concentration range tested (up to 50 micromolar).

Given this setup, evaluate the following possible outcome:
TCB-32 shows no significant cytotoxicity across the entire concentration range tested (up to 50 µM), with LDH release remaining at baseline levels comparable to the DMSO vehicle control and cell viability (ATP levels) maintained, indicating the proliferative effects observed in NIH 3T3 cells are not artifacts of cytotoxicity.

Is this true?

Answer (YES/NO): NO